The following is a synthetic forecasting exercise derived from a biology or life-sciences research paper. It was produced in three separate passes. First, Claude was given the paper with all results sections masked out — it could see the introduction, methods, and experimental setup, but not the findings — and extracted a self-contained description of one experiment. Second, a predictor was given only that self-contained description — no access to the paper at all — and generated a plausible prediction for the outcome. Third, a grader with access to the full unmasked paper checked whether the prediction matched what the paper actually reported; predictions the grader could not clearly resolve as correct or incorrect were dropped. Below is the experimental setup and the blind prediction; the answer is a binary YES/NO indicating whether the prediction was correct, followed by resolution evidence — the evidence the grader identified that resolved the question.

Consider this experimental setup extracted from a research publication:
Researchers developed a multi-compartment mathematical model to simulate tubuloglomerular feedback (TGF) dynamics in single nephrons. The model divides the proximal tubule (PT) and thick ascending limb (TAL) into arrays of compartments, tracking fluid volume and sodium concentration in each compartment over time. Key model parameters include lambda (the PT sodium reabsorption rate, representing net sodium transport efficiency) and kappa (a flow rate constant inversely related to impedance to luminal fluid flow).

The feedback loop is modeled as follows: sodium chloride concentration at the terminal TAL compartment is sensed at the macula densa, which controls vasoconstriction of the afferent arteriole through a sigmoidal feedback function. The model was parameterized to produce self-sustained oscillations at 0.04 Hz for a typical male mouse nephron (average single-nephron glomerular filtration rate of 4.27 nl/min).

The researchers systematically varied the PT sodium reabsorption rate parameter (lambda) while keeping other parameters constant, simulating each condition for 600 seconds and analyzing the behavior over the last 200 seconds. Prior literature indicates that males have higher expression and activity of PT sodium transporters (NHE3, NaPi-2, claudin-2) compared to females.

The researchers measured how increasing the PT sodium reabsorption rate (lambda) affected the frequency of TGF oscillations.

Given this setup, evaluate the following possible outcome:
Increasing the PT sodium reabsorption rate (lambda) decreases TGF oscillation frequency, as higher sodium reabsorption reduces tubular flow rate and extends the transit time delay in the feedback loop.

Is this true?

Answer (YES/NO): NO